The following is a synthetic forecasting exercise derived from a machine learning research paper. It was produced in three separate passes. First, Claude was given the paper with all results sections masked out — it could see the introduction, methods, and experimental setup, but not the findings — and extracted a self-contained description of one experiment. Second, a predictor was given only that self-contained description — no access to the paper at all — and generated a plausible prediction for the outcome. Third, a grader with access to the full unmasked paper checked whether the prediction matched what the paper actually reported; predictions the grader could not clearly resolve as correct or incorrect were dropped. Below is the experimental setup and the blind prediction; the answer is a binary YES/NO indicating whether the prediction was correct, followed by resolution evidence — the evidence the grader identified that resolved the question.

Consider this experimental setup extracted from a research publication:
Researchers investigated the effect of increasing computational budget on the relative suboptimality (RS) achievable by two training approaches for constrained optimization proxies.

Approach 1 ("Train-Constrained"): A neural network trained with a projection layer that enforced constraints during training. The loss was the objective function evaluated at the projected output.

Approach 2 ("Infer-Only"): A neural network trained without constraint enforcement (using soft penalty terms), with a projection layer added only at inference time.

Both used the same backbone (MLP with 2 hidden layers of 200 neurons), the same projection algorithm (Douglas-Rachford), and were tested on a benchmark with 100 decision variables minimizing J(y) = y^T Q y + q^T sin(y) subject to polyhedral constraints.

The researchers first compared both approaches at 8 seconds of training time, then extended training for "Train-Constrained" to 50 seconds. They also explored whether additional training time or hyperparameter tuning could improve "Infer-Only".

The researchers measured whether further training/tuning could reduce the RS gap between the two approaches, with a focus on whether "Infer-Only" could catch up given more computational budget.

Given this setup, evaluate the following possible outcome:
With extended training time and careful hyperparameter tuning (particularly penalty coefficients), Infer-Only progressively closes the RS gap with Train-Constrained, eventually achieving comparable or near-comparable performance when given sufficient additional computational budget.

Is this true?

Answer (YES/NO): NO